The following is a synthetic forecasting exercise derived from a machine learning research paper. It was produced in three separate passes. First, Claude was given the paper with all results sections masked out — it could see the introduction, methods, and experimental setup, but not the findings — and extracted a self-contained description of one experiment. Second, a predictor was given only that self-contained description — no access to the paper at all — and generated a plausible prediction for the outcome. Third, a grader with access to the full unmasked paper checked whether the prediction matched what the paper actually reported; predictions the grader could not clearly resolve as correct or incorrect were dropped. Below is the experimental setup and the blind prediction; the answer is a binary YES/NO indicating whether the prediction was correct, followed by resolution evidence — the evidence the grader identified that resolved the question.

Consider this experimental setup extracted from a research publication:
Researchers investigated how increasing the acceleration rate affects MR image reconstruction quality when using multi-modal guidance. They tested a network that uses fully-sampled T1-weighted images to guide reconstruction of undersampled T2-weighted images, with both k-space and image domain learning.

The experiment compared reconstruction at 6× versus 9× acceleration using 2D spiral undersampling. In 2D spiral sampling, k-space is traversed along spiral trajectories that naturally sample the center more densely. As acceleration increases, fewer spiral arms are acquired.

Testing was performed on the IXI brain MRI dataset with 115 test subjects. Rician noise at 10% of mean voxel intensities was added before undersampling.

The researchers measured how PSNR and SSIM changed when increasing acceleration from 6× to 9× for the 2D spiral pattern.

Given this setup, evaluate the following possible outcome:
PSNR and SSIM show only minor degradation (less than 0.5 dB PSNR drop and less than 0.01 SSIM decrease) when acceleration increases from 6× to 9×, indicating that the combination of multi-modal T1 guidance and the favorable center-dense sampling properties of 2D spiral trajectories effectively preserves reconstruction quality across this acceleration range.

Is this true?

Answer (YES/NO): NO